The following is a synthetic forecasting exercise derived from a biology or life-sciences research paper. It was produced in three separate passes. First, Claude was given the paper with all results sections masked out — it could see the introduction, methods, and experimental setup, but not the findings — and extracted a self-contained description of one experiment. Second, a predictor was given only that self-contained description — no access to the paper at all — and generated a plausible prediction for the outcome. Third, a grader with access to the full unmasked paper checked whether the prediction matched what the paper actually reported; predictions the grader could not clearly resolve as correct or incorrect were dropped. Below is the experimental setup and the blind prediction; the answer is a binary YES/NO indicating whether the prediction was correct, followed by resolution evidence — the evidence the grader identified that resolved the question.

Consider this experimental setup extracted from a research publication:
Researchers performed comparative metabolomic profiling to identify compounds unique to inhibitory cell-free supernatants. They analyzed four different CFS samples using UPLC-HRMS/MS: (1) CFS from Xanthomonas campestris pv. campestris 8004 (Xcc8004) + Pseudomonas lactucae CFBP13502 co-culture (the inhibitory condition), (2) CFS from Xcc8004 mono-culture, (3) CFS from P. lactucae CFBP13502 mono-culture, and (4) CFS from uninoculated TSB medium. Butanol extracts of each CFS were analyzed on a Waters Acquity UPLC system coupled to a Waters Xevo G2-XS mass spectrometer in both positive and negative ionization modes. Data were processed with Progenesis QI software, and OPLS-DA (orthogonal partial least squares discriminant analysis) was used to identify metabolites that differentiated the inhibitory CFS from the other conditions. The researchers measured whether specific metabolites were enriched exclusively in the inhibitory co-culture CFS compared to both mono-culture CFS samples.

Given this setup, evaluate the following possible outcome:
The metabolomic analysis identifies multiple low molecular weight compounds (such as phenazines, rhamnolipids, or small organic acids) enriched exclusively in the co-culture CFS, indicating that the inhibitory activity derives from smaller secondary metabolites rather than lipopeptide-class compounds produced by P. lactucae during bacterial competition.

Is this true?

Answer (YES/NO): NO